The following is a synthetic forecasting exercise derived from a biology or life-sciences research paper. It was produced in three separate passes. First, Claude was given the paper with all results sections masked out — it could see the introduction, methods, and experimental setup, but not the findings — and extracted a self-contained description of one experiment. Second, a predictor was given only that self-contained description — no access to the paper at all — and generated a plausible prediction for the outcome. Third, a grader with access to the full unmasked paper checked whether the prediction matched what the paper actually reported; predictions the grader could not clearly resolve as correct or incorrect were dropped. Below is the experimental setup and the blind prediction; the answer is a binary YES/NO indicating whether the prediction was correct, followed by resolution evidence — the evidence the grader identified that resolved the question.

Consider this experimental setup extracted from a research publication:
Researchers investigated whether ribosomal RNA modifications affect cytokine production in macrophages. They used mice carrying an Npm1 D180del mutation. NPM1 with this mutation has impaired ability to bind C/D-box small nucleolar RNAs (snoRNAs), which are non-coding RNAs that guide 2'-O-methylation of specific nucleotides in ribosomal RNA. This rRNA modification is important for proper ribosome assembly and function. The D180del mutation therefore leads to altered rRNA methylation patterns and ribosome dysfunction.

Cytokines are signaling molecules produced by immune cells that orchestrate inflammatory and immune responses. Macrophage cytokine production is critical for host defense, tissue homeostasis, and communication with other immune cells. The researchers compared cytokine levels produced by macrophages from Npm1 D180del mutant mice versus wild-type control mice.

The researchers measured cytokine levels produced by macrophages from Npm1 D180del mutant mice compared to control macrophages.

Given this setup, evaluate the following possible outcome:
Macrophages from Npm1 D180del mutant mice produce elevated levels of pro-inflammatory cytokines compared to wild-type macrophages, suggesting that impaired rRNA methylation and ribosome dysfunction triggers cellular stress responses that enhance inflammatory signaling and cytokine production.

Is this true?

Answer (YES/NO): NO